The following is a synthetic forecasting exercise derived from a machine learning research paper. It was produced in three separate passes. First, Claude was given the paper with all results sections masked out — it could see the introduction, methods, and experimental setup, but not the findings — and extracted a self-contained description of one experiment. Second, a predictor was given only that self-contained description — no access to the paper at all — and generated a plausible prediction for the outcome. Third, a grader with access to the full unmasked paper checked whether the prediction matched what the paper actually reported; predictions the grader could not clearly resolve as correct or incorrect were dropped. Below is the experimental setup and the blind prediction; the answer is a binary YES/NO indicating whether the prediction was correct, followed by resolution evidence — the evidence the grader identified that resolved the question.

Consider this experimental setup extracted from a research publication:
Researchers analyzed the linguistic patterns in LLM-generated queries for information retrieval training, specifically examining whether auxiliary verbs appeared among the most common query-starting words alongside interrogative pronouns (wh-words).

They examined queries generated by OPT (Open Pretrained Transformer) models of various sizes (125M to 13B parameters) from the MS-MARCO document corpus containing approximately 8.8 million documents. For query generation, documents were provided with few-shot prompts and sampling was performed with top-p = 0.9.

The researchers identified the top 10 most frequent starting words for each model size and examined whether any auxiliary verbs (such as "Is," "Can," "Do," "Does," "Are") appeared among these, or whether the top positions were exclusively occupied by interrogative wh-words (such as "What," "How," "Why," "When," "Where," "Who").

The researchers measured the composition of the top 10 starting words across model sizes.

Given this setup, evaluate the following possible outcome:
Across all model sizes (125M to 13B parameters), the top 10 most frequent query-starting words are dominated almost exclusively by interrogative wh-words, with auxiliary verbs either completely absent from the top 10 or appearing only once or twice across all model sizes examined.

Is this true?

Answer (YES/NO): NO